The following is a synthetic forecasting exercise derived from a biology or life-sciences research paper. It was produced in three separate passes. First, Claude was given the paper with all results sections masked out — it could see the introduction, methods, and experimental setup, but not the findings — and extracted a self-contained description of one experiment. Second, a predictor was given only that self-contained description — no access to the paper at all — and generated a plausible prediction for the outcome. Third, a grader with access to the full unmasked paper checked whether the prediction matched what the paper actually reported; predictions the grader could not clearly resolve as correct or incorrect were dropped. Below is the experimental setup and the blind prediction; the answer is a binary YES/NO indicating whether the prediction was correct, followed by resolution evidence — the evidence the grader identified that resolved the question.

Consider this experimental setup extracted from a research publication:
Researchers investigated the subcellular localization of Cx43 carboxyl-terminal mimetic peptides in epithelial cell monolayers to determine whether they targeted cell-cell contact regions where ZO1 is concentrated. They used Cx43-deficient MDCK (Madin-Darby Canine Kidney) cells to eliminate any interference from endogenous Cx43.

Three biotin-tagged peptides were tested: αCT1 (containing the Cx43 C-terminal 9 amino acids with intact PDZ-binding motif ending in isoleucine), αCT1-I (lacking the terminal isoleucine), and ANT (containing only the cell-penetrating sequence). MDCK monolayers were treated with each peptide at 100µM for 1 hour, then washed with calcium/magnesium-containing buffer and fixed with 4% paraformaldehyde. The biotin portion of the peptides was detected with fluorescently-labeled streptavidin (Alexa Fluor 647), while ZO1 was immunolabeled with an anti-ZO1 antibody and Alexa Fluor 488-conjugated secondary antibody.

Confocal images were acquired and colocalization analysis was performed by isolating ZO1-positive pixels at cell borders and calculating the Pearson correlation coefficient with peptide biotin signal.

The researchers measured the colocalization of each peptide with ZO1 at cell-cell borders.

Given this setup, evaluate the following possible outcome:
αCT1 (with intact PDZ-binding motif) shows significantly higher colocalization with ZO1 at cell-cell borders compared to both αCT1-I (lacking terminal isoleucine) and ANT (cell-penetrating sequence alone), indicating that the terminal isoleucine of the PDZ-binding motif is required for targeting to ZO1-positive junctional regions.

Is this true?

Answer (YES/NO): YES